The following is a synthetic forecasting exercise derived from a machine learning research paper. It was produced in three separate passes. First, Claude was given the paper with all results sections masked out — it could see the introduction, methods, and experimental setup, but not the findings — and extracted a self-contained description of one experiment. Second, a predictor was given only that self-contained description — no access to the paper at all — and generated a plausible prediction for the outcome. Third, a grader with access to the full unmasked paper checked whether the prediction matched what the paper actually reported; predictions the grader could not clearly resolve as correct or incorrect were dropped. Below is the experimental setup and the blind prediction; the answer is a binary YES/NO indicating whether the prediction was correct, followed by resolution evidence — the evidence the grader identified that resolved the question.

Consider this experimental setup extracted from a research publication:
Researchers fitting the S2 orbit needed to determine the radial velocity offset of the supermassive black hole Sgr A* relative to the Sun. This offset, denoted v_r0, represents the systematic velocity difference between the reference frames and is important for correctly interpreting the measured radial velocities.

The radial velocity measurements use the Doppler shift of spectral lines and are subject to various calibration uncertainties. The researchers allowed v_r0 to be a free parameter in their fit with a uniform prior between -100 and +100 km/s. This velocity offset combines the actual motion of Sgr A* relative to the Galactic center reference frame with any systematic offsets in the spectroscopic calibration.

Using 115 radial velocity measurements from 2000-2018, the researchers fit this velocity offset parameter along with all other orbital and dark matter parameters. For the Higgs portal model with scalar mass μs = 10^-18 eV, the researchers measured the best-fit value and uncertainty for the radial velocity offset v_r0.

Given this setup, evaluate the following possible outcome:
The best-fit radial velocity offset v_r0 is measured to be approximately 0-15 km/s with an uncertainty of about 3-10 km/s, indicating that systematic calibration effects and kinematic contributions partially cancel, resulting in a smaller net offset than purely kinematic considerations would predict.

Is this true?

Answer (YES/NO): NO